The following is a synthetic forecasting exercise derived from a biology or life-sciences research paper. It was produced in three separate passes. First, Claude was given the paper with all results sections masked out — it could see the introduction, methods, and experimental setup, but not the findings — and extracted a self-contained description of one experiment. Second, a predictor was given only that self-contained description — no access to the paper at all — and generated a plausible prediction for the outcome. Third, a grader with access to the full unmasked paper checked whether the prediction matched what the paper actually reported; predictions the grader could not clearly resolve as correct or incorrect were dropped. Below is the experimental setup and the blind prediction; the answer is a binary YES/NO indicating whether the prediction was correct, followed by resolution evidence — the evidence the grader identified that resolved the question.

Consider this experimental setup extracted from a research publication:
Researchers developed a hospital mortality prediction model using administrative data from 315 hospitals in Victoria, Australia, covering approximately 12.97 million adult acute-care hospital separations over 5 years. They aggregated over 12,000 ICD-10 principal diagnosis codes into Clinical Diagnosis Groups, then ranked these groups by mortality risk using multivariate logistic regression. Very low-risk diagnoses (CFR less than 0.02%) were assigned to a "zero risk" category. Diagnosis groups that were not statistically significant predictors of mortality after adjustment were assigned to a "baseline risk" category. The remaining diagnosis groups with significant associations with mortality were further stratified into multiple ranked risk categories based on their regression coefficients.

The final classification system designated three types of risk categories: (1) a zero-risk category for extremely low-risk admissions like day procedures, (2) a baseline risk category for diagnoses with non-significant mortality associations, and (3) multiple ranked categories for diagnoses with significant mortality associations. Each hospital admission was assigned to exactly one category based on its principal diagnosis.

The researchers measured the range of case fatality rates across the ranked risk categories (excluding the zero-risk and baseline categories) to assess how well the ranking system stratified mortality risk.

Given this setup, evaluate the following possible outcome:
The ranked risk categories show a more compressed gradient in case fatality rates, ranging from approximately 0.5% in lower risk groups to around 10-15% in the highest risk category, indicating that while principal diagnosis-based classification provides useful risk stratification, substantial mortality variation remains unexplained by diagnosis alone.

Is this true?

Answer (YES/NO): NO